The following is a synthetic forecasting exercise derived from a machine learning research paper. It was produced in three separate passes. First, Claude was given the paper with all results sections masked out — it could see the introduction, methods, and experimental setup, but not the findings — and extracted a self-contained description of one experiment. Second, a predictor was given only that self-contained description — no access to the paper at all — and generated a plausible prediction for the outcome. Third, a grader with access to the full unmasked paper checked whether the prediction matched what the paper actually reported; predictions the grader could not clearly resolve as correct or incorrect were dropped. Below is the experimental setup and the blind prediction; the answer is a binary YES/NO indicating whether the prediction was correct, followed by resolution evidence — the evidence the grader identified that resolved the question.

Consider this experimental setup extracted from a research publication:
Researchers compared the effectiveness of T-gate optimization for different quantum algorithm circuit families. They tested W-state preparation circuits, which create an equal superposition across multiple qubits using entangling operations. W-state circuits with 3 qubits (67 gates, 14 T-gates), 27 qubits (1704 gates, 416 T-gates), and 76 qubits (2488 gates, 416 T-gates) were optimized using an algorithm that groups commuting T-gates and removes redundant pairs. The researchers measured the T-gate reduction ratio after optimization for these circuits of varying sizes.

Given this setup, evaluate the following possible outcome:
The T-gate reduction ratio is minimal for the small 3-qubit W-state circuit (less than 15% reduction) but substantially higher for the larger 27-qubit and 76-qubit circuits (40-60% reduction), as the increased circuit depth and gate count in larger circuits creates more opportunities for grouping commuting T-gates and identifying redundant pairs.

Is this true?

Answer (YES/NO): NO